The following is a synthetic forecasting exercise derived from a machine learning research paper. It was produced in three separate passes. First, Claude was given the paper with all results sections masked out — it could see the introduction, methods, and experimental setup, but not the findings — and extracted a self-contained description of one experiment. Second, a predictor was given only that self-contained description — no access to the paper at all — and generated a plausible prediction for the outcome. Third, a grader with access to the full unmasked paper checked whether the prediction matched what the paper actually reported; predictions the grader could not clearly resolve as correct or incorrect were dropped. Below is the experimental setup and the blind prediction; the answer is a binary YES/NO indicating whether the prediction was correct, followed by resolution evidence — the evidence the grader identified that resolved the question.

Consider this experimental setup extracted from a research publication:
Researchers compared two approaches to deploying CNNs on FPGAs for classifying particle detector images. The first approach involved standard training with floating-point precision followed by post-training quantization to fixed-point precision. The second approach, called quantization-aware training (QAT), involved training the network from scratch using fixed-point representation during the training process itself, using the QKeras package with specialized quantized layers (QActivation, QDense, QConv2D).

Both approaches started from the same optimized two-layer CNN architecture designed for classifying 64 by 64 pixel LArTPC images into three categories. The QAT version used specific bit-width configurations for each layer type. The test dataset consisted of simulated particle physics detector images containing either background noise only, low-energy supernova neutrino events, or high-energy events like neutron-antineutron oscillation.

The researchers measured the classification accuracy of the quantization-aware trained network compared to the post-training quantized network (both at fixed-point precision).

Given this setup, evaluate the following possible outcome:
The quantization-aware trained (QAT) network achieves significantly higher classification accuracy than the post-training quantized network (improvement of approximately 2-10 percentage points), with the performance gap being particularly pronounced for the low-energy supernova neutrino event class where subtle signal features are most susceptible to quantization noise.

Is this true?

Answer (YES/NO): NO